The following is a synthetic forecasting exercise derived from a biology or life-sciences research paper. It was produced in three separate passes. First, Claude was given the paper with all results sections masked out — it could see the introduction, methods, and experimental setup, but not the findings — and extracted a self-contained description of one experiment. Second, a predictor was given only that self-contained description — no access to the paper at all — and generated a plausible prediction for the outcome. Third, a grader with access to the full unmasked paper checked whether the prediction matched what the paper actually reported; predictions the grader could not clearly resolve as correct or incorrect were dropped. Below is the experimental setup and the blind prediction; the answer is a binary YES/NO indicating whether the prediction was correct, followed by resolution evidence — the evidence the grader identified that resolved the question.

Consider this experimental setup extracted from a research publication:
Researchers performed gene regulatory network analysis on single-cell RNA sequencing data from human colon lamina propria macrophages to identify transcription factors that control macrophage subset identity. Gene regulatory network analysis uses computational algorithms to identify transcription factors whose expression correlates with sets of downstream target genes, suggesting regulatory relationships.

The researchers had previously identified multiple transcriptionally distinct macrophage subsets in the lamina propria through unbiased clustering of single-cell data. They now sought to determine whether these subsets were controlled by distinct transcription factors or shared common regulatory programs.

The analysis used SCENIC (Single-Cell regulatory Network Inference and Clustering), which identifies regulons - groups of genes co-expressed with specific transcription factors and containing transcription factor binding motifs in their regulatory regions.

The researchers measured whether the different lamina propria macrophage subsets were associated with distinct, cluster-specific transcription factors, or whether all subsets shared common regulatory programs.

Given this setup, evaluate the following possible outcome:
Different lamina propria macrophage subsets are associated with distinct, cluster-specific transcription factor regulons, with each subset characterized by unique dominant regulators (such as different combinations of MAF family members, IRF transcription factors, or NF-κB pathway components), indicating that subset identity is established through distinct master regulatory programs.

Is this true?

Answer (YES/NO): YES